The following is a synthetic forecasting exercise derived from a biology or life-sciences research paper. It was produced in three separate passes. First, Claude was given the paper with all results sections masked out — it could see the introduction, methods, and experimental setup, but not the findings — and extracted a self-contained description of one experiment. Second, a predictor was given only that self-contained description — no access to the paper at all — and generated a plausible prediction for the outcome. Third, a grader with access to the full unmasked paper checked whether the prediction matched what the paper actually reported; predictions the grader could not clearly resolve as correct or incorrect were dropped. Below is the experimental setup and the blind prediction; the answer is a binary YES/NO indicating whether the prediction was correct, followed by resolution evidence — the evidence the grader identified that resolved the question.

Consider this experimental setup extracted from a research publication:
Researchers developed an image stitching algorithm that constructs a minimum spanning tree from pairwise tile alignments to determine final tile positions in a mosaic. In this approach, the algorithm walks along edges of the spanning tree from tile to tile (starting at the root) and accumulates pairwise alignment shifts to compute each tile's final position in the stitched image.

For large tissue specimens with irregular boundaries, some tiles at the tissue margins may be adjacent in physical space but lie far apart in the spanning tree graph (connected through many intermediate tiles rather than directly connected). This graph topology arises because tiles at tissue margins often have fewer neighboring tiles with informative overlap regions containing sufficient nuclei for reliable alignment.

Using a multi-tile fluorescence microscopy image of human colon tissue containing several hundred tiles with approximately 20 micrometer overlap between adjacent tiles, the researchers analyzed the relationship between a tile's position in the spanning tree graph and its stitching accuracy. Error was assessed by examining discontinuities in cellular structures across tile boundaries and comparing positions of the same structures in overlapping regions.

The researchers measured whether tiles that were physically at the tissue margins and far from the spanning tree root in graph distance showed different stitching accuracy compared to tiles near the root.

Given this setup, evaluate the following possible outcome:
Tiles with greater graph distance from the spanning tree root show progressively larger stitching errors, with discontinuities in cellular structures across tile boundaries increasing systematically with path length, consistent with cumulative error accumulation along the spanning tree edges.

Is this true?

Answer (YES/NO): NO